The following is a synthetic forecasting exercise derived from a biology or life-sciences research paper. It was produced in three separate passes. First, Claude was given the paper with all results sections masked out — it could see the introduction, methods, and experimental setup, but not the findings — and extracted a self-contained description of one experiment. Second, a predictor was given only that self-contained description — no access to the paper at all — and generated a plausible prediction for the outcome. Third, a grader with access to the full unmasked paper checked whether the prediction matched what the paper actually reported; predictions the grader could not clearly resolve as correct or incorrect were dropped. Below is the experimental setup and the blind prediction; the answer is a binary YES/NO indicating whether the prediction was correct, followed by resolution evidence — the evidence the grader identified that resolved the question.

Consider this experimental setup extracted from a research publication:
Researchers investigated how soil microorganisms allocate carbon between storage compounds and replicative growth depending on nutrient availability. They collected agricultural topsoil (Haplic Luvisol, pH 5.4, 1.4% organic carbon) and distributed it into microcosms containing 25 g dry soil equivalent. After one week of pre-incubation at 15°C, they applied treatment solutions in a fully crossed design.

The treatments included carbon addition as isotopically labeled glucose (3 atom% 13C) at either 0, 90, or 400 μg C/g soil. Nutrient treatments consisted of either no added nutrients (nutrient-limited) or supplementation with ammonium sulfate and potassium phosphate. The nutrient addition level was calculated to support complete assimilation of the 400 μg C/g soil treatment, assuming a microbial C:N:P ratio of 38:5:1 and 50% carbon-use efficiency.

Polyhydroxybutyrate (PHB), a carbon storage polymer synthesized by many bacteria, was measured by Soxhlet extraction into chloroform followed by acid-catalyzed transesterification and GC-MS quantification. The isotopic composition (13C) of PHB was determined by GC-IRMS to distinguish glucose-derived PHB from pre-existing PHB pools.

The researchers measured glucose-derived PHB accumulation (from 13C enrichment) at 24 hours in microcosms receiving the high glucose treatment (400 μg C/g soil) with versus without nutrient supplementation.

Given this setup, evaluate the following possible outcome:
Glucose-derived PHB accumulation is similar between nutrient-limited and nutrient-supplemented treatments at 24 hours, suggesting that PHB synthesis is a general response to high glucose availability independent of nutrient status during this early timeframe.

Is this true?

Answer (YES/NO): NO